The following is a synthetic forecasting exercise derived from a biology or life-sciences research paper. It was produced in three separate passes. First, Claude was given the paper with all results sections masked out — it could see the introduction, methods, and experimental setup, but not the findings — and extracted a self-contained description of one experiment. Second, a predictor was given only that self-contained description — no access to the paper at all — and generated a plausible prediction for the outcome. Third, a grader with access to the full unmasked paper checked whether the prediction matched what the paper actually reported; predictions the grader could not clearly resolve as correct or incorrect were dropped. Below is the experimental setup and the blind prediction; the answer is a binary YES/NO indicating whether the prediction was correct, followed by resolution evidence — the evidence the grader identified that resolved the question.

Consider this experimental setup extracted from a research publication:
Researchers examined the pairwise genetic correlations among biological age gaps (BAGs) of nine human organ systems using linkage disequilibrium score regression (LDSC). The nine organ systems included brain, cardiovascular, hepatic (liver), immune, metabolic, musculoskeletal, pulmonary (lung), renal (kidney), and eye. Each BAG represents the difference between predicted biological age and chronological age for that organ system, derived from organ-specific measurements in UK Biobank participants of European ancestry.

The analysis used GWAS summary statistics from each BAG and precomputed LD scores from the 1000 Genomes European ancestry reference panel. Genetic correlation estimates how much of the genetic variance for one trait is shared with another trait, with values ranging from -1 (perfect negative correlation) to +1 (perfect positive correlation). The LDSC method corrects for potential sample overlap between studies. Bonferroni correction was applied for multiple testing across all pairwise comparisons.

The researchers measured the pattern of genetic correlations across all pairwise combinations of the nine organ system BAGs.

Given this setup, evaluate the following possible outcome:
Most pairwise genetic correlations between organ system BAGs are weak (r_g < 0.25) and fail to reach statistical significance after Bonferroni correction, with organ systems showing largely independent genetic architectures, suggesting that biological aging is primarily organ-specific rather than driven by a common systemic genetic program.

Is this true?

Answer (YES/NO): NO